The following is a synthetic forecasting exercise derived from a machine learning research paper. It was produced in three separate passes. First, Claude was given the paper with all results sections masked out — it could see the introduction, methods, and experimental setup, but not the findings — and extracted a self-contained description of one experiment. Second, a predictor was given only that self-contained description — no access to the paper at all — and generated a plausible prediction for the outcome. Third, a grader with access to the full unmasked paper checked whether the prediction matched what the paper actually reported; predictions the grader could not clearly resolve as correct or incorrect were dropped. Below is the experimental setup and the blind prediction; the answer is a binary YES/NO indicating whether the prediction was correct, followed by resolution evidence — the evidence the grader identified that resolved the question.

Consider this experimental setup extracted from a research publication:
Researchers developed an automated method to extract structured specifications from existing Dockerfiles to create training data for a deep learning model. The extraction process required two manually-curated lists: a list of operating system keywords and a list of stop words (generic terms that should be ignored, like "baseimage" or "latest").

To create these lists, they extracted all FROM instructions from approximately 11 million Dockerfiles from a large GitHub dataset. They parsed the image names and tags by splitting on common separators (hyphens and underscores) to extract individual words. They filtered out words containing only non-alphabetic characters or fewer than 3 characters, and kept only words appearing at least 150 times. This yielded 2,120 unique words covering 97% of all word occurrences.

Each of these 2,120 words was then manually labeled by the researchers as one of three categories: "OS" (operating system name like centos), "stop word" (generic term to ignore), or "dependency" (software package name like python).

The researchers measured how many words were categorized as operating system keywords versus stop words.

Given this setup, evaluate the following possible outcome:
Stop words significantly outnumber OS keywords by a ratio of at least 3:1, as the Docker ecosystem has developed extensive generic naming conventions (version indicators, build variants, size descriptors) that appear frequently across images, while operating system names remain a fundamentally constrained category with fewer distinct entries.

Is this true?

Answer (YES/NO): YES